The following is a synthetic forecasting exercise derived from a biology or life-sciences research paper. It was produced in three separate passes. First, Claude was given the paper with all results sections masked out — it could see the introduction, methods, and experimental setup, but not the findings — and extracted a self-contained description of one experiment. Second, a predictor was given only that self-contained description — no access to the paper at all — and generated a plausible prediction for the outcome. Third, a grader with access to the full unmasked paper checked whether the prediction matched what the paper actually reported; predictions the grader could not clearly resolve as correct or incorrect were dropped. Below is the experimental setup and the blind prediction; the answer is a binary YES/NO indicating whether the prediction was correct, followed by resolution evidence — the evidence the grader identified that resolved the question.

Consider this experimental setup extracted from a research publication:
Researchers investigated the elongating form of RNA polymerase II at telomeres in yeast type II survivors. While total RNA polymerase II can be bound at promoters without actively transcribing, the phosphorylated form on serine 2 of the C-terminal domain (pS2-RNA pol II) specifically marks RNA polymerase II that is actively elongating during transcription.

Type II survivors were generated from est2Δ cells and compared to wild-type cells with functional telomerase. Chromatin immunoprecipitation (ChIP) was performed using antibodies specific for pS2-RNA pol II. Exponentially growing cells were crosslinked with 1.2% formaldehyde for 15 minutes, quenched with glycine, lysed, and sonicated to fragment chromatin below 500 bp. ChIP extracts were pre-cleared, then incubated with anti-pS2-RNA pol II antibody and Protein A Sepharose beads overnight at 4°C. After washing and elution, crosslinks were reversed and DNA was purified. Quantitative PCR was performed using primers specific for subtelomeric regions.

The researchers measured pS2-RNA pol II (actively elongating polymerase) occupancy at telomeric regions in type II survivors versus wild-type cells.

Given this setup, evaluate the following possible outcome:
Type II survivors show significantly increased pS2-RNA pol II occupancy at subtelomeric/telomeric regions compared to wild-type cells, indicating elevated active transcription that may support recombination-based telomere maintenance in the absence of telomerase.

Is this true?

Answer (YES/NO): NO